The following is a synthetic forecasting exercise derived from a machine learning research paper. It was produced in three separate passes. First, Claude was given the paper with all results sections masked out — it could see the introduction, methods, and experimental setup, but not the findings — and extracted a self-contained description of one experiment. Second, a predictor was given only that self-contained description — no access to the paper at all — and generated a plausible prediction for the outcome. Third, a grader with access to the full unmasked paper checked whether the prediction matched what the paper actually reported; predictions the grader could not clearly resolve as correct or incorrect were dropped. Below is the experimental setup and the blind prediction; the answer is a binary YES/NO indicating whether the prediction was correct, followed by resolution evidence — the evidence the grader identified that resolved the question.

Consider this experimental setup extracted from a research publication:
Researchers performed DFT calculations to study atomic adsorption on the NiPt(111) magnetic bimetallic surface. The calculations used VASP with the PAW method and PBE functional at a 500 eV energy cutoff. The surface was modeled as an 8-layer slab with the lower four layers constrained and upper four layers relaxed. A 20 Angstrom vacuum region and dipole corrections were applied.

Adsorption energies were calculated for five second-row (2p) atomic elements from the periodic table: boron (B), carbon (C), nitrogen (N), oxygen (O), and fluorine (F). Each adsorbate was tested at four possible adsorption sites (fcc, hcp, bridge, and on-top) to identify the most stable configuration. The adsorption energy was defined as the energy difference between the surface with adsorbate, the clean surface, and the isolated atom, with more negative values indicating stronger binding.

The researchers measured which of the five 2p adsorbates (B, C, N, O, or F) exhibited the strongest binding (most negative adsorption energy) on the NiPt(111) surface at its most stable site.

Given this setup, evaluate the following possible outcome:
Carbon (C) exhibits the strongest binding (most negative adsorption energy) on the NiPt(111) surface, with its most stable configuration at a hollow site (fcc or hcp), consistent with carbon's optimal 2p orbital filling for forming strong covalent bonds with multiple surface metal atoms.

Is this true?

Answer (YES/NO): YES